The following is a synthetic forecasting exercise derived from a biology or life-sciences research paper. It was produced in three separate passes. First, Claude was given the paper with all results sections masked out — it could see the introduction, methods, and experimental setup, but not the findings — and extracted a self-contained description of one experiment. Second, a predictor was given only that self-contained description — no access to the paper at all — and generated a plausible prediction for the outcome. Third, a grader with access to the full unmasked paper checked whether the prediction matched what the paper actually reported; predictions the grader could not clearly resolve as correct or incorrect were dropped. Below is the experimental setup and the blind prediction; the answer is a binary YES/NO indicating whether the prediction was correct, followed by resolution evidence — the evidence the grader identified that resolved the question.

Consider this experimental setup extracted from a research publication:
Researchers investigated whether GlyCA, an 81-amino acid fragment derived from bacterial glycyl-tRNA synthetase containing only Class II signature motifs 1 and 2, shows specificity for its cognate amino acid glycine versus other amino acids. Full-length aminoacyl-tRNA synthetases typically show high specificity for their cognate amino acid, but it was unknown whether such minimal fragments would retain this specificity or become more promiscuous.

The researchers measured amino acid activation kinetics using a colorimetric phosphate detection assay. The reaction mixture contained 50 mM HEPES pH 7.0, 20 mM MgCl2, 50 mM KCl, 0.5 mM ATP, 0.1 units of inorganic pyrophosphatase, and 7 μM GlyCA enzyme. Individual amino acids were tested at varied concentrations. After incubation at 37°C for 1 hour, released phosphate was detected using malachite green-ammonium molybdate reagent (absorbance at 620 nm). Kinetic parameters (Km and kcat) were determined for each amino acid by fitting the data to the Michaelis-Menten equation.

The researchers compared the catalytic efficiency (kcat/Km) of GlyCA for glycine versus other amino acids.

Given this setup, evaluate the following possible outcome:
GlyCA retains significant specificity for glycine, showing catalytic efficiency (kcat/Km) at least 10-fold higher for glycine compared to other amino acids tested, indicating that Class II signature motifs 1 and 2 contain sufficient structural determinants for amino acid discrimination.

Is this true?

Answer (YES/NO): NO